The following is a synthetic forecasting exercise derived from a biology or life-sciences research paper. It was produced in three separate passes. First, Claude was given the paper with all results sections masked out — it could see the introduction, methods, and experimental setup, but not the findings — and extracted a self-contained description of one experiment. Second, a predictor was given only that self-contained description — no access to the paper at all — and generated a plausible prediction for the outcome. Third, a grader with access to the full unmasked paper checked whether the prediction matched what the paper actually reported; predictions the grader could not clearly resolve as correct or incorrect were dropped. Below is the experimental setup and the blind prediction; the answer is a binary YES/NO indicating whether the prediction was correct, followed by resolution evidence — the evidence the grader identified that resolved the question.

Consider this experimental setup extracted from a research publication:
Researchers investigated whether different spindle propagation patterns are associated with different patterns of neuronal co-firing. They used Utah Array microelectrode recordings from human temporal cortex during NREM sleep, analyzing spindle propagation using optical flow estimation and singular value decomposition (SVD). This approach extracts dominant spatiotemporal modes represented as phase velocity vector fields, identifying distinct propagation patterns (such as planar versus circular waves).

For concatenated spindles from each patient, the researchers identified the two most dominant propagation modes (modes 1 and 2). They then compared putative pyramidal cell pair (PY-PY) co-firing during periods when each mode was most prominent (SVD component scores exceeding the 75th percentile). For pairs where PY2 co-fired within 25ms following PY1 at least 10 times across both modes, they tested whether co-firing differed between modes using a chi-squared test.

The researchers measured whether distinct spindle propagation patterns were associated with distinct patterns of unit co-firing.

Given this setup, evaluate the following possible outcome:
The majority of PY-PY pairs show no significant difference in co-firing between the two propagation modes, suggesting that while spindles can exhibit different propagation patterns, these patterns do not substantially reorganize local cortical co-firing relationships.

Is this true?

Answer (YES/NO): NO